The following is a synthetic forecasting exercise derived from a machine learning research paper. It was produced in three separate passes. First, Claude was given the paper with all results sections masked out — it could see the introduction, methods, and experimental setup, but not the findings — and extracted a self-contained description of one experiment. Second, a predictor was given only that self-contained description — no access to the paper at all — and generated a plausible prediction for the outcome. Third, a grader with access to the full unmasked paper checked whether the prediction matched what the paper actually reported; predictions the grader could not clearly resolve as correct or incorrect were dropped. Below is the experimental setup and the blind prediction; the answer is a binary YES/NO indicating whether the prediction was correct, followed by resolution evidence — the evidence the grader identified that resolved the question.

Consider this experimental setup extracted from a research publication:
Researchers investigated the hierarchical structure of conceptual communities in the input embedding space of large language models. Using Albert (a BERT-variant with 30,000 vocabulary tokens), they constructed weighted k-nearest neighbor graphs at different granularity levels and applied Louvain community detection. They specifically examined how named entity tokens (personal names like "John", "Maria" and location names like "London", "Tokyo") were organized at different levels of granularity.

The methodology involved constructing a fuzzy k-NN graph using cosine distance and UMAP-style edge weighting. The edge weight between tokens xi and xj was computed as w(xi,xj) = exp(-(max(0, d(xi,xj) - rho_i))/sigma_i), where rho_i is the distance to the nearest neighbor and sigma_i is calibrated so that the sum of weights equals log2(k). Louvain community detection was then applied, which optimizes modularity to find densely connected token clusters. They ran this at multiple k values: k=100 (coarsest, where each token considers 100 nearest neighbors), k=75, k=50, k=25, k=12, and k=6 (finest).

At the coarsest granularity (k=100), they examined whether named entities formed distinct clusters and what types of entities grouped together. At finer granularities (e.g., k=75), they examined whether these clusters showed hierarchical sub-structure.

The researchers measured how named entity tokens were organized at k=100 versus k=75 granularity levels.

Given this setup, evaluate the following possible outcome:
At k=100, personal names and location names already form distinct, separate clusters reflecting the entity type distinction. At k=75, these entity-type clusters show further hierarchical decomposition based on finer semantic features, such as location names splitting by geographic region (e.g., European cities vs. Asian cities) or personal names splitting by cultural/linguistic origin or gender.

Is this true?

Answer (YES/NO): NO